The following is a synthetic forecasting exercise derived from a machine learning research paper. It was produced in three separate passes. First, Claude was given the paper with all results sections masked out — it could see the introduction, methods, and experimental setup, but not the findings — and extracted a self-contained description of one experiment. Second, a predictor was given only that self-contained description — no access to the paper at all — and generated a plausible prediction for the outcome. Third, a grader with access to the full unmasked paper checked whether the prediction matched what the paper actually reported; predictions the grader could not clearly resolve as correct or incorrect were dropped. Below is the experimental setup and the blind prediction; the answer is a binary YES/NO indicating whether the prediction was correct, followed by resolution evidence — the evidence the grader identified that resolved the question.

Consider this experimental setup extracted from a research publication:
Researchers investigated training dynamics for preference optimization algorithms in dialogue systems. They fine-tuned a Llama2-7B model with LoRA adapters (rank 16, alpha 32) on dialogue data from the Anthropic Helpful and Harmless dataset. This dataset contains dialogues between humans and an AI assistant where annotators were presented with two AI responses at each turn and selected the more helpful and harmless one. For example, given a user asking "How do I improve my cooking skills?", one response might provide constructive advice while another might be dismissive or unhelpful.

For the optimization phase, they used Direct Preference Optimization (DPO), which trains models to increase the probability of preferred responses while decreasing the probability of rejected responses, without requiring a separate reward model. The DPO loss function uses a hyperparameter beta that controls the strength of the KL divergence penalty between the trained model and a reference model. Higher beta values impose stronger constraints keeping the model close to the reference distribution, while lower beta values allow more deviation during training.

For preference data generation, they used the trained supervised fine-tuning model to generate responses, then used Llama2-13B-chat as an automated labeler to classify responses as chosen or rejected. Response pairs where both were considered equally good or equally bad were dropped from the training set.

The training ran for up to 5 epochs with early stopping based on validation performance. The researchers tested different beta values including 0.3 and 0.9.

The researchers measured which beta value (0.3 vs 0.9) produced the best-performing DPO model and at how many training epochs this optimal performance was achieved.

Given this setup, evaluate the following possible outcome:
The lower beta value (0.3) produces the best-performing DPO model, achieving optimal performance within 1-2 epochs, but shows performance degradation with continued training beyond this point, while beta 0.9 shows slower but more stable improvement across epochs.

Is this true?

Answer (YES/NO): NO